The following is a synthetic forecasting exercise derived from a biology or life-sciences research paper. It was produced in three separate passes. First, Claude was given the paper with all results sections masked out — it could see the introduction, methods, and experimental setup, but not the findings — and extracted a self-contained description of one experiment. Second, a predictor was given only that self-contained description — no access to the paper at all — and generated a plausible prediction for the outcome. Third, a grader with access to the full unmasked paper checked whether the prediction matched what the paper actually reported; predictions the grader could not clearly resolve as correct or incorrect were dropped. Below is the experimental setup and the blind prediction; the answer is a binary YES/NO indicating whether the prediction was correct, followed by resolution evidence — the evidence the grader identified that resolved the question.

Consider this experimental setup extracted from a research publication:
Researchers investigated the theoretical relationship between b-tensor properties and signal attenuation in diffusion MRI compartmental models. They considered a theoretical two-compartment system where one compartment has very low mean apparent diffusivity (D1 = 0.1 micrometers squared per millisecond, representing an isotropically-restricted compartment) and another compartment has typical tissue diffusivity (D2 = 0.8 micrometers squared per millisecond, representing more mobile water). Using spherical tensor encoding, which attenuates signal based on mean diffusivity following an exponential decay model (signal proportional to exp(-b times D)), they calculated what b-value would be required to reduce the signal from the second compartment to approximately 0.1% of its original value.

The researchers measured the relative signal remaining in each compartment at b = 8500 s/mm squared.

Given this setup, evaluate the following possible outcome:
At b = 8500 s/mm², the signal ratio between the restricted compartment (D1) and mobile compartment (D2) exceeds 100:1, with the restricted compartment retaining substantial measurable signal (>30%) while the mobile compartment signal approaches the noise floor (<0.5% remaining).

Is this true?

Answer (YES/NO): YES